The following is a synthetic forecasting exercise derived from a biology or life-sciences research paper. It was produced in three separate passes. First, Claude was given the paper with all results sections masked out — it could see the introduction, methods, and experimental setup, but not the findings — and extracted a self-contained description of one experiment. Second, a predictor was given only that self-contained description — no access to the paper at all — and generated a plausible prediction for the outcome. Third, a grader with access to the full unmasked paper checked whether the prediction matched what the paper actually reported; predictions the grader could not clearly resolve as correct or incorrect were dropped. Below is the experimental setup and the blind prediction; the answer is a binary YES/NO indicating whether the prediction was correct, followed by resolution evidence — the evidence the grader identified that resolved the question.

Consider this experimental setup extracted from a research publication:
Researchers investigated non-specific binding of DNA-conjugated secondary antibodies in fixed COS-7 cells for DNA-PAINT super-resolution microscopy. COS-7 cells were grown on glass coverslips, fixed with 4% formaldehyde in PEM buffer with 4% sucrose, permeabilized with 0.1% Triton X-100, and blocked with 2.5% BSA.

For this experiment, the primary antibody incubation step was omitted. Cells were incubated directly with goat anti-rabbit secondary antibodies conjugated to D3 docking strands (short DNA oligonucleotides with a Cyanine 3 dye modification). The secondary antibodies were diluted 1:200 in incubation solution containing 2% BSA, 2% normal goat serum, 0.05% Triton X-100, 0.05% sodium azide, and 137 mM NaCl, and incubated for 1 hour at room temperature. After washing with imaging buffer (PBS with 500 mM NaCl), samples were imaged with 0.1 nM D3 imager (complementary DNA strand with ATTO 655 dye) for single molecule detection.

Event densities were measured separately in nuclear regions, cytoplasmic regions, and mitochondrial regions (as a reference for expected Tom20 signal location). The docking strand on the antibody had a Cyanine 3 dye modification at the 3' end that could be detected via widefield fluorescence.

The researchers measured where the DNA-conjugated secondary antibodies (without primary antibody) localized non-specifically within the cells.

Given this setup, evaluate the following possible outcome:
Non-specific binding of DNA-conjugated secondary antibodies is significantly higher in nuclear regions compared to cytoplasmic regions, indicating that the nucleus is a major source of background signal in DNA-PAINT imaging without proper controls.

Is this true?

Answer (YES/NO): YES